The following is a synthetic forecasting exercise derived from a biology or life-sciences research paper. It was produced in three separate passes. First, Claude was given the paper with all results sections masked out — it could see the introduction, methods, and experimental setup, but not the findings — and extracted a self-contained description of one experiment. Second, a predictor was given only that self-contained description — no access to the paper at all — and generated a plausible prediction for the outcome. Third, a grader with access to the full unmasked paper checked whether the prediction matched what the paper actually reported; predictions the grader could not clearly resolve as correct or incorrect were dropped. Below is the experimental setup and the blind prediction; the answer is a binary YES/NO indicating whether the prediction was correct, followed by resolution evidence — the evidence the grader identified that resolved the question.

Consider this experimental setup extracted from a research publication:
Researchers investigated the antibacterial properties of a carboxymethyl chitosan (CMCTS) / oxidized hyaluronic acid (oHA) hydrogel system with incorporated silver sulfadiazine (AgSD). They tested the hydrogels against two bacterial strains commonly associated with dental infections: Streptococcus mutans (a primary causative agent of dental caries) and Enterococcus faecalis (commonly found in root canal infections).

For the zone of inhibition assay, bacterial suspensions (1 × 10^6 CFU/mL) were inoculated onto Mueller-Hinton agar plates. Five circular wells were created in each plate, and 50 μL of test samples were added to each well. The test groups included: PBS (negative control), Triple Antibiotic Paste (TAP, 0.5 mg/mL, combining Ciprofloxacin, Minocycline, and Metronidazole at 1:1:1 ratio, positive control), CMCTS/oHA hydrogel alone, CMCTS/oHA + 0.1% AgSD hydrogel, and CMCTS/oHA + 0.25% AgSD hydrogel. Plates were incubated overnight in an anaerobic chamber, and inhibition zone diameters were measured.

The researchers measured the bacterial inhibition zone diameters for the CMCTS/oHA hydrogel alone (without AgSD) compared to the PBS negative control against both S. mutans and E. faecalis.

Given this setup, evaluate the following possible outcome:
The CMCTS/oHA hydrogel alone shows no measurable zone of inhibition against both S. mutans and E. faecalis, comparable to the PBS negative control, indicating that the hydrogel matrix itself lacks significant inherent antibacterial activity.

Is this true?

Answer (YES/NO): YES